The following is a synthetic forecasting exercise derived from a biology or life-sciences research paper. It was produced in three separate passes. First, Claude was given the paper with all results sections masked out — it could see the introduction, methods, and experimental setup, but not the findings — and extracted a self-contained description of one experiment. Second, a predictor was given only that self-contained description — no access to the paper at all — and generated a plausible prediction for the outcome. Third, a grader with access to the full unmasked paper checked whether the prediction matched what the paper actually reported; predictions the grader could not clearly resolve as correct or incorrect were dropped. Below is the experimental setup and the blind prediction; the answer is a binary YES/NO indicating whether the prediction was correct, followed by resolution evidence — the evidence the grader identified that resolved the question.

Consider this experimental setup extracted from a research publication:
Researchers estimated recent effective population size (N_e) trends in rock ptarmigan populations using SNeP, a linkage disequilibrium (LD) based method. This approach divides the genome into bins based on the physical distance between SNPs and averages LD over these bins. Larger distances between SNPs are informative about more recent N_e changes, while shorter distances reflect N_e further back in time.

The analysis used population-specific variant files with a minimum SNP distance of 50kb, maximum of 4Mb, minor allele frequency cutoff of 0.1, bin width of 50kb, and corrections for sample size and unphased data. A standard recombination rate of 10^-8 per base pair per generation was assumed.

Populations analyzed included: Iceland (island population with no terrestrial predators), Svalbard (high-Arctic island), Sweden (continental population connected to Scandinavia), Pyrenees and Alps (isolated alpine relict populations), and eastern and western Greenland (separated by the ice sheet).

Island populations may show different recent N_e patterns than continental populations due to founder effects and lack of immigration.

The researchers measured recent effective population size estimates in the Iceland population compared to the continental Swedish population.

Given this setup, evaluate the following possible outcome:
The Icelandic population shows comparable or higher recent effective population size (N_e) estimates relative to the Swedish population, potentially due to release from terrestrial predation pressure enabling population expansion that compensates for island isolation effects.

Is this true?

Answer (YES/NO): NO